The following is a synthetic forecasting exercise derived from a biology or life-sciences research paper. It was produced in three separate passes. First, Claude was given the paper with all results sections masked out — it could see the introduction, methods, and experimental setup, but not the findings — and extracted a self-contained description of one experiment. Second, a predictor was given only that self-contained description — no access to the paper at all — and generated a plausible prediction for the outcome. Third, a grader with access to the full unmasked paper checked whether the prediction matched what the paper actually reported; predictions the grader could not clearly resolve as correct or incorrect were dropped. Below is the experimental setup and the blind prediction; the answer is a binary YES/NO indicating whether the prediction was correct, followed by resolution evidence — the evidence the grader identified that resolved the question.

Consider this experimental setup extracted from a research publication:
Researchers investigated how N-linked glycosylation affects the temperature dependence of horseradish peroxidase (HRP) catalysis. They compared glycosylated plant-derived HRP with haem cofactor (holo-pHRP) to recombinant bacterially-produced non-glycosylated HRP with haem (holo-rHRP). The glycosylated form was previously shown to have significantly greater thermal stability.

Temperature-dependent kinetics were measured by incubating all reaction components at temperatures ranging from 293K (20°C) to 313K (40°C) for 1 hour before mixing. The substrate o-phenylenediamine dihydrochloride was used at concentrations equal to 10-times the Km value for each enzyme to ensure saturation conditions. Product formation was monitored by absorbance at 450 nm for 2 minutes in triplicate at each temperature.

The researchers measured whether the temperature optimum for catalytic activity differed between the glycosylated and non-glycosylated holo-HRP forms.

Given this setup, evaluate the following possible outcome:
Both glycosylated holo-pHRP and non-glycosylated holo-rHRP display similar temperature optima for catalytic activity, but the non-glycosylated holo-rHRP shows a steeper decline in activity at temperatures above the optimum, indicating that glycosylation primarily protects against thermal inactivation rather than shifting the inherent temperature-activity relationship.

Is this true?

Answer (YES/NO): NO